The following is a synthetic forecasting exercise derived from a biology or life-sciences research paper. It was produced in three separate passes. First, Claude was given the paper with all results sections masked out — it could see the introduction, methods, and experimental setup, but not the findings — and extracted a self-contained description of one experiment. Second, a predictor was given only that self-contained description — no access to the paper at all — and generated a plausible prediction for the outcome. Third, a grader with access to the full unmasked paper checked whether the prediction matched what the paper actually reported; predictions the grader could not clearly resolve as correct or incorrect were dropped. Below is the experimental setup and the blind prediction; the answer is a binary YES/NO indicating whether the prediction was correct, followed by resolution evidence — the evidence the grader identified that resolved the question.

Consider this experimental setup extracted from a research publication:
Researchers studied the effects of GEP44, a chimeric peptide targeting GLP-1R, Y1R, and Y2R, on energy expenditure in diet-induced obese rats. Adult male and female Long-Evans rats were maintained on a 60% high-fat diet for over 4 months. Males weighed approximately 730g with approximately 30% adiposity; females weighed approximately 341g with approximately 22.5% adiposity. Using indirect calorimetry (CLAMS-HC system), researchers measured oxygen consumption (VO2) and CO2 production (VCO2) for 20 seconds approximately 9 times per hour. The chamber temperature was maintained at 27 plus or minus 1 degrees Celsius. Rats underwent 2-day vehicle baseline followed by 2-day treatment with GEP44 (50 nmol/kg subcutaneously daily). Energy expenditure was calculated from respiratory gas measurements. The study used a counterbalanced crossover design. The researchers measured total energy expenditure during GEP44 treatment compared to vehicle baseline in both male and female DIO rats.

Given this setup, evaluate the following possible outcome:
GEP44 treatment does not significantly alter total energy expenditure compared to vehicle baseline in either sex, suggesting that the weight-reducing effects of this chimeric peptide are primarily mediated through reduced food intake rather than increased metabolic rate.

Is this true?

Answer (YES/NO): NO